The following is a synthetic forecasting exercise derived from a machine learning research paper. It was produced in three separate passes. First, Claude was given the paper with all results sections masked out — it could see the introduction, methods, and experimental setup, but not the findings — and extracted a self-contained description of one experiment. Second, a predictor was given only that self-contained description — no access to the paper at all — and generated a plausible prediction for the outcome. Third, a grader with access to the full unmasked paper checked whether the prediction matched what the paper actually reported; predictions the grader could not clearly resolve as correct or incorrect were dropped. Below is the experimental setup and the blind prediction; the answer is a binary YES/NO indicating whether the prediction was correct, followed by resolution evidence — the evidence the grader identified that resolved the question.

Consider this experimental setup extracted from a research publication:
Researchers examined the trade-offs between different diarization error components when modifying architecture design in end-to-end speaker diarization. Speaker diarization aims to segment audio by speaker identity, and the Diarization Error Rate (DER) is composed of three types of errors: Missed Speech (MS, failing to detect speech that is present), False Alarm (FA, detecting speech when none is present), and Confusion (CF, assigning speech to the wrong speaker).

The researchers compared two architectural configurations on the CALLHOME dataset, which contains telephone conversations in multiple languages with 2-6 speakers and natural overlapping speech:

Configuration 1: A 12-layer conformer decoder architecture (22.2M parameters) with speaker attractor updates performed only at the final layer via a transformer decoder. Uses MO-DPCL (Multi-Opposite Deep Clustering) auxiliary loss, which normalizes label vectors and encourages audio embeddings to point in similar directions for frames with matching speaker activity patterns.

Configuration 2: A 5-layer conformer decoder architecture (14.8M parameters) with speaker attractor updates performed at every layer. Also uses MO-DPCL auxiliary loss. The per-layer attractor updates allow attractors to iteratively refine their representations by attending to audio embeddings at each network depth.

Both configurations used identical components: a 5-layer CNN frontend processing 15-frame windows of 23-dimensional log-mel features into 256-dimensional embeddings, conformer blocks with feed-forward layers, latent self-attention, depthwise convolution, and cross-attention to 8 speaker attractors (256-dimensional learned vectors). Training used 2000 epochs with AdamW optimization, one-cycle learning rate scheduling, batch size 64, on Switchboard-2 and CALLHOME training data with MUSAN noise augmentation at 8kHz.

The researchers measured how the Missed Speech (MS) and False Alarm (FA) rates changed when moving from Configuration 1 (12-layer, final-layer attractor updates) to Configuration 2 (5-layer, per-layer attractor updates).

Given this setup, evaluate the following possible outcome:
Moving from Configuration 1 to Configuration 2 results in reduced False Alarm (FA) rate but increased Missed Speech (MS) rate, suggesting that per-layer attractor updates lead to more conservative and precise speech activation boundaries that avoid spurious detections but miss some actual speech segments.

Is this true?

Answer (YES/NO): NO